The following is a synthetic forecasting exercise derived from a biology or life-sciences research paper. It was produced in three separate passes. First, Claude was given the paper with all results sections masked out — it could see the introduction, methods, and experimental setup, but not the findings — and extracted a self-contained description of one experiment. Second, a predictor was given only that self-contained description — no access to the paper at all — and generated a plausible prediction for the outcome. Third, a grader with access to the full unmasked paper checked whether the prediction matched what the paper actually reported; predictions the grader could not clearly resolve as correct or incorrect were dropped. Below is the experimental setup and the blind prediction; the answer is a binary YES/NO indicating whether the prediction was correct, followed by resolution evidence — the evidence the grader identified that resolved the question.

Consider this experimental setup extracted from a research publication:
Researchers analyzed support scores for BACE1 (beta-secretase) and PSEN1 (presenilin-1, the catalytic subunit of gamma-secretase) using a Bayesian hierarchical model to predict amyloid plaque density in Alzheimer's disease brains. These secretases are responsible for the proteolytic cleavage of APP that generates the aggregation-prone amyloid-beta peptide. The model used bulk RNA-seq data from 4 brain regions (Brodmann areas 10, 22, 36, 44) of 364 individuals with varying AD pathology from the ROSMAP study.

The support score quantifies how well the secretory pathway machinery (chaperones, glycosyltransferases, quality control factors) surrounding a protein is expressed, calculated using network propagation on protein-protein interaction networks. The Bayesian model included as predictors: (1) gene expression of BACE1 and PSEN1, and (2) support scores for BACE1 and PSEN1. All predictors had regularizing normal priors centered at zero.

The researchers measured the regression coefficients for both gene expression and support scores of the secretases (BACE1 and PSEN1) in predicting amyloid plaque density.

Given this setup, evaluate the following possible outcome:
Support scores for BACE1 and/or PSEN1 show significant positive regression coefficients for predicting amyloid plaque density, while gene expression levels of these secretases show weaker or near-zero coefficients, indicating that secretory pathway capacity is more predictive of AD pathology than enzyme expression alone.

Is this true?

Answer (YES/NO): YES